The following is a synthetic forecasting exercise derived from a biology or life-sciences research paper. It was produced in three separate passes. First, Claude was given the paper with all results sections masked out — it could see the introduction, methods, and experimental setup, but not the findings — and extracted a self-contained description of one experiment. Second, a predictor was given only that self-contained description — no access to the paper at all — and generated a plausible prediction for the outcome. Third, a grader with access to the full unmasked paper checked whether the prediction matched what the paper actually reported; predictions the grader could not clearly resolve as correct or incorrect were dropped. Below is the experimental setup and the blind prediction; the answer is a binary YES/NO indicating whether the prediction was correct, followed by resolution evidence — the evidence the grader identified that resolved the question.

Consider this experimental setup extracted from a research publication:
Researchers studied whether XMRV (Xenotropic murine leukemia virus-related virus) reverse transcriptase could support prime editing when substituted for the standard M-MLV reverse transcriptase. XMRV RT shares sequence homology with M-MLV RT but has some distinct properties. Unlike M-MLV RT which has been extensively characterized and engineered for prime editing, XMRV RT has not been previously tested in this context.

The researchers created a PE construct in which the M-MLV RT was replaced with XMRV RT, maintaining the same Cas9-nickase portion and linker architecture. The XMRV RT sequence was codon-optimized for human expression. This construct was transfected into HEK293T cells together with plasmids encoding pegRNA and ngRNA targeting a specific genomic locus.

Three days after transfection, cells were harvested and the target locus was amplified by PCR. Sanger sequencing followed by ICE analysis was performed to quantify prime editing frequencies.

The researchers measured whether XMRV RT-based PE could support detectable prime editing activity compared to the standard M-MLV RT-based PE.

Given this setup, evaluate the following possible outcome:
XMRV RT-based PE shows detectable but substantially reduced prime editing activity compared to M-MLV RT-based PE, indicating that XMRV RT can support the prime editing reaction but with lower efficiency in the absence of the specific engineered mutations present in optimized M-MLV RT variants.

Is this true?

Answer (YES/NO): YES